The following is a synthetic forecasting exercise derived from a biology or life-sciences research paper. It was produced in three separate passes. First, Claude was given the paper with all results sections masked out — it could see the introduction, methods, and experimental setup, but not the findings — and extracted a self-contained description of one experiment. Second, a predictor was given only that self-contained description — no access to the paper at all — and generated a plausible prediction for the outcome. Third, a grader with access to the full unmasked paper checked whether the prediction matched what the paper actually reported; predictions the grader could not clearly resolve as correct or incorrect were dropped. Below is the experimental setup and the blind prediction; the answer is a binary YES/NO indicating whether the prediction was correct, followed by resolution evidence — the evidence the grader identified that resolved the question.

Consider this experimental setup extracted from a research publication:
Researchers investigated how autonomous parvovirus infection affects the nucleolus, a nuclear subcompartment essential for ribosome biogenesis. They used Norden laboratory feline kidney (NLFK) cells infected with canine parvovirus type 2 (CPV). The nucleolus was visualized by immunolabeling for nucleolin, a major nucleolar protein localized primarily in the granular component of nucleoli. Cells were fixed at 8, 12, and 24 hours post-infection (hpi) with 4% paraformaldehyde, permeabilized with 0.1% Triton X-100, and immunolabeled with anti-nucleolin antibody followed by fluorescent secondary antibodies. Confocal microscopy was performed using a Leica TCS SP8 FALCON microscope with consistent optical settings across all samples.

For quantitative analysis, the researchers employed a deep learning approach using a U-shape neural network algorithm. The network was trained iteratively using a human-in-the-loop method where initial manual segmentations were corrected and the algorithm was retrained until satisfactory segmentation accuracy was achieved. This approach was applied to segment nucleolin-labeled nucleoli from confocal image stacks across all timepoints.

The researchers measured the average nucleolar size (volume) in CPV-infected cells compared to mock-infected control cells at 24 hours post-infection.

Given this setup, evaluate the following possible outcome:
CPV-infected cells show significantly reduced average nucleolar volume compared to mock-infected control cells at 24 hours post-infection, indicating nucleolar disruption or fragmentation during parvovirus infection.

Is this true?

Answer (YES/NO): YES